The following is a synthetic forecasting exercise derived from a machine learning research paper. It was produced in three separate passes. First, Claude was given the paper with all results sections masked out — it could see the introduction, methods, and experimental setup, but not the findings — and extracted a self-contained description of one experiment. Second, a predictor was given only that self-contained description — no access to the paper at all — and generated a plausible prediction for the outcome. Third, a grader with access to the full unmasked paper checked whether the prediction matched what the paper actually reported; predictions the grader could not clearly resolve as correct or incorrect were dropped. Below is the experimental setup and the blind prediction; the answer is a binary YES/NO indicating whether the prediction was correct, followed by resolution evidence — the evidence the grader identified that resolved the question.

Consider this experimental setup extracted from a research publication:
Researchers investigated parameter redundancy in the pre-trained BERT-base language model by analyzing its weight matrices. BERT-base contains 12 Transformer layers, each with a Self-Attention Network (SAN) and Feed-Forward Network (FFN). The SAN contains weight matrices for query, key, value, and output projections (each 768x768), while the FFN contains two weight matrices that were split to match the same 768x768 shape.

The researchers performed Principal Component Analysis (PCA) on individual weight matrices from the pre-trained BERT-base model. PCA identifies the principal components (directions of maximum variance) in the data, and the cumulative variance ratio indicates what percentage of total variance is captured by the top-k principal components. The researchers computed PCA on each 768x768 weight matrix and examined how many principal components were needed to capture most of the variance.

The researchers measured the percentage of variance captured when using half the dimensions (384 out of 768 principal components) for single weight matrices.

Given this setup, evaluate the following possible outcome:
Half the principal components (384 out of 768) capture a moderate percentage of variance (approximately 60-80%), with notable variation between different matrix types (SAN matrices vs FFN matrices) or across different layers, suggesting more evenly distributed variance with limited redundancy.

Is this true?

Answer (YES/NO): NO